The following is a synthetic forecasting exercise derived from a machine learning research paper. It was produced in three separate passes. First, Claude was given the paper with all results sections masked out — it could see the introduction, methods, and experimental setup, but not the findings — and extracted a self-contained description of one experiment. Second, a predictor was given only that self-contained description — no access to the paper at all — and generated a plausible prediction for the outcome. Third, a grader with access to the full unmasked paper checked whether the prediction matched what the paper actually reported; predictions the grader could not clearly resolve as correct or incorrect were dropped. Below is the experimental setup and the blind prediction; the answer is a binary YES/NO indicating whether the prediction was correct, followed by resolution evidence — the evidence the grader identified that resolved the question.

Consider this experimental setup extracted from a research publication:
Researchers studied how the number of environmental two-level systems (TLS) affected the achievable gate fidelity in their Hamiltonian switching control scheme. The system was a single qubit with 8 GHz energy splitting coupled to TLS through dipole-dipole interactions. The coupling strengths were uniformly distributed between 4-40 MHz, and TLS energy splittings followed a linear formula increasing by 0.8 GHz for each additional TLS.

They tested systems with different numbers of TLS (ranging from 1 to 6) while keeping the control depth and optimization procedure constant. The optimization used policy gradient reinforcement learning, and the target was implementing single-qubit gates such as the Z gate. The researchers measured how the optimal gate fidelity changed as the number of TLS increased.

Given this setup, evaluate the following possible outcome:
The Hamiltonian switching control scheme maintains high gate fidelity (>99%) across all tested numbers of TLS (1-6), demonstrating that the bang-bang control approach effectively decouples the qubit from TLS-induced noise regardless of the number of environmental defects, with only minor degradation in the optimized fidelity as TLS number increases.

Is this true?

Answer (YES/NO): YES